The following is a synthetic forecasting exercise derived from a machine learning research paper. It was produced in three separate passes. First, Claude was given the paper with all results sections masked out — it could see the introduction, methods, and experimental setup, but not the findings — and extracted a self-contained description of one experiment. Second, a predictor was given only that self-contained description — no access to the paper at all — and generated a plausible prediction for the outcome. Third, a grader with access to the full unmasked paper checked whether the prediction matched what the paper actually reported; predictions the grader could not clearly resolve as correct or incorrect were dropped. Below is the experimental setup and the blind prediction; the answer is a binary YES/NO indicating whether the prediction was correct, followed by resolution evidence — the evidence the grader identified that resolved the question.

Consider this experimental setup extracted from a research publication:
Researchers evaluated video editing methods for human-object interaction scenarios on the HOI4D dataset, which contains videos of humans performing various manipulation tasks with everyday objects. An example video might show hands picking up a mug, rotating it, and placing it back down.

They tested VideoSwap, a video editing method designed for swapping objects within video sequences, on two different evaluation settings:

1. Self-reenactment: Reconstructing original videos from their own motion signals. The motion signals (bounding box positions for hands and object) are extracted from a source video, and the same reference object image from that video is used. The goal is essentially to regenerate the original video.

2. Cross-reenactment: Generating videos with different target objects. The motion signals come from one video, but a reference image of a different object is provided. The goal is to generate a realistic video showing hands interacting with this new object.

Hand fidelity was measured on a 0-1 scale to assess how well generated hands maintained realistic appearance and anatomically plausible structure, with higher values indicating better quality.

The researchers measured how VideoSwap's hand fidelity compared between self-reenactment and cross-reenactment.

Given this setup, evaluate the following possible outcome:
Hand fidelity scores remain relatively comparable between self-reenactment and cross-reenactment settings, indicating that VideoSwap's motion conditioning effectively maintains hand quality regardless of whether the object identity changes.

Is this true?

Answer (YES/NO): NO